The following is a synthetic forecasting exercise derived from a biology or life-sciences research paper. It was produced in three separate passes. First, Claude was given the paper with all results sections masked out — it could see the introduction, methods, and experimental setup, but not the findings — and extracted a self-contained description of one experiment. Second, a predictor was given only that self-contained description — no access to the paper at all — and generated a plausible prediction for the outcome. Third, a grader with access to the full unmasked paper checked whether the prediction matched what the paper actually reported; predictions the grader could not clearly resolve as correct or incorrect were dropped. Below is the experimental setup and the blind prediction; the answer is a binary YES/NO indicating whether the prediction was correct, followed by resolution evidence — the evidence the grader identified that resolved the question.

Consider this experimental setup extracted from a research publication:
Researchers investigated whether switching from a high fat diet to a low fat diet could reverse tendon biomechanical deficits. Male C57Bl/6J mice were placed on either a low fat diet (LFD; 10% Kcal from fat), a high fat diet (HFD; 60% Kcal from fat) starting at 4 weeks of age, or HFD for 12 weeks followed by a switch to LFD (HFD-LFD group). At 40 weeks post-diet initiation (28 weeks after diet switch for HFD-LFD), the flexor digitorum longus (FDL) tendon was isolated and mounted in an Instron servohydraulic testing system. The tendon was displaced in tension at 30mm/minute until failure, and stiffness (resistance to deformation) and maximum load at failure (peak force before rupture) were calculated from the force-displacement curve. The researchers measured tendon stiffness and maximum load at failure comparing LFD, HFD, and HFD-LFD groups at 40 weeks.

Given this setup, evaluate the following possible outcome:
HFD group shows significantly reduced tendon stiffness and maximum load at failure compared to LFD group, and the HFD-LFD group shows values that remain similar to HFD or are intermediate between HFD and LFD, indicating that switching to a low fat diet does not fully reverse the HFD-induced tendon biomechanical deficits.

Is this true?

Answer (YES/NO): NO